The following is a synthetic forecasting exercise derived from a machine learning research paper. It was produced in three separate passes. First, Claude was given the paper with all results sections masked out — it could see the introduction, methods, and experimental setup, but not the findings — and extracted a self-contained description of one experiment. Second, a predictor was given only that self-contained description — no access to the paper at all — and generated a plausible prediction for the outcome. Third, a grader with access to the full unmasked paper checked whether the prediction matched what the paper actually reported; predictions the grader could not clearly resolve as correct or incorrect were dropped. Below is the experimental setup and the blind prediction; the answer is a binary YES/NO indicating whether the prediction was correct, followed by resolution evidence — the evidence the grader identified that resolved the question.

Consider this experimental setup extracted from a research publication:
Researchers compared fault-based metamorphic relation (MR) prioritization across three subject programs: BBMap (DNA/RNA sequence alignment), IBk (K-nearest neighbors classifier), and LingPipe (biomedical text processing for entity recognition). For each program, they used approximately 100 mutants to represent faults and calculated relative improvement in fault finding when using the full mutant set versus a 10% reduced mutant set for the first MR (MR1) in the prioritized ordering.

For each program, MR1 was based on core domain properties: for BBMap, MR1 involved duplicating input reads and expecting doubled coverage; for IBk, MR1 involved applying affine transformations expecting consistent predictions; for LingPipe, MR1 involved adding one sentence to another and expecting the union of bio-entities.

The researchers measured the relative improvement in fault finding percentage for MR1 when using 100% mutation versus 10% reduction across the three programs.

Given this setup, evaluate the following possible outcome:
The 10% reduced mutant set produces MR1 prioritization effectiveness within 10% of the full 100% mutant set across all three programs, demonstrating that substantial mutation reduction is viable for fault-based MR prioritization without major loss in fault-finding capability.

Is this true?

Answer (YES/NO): NO